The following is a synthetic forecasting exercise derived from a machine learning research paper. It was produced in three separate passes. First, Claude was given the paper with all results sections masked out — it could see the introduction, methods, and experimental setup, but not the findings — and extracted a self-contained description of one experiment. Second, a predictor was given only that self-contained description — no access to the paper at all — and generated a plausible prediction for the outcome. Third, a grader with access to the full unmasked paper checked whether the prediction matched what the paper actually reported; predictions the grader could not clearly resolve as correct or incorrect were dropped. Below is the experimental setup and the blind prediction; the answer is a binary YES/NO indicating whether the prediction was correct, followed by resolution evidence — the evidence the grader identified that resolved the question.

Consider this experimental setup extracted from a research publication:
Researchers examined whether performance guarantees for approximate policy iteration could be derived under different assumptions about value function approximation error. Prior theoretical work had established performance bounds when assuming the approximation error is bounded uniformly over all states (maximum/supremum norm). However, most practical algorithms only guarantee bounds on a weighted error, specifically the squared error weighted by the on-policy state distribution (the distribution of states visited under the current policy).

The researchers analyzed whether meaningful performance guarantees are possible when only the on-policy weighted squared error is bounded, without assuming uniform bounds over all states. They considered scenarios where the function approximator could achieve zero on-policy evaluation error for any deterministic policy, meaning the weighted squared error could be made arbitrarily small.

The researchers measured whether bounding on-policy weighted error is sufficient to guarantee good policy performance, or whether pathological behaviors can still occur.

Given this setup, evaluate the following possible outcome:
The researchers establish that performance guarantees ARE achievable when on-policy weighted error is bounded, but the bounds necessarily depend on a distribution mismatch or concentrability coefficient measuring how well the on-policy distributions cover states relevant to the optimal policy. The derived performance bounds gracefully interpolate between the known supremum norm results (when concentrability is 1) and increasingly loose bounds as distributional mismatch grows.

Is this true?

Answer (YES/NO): NO